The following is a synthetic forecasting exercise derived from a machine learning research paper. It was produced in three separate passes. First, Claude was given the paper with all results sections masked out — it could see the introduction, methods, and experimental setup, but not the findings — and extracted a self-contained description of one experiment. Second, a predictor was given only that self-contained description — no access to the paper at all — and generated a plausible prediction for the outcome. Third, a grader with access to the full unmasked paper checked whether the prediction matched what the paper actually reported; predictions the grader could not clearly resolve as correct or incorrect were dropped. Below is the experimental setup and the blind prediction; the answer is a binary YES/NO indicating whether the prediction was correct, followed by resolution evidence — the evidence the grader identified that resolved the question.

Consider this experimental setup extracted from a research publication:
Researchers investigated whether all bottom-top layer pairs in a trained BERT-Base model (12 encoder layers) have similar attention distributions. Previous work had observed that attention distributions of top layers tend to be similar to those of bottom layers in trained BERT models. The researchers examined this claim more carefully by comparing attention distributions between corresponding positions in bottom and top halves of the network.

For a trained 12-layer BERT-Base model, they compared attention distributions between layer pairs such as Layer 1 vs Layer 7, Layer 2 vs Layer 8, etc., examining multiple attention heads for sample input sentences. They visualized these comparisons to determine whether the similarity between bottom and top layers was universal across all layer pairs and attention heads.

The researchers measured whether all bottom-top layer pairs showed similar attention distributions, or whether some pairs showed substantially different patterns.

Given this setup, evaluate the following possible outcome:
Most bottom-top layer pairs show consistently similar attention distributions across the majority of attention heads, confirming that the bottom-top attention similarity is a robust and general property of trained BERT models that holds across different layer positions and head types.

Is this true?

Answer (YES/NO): NO